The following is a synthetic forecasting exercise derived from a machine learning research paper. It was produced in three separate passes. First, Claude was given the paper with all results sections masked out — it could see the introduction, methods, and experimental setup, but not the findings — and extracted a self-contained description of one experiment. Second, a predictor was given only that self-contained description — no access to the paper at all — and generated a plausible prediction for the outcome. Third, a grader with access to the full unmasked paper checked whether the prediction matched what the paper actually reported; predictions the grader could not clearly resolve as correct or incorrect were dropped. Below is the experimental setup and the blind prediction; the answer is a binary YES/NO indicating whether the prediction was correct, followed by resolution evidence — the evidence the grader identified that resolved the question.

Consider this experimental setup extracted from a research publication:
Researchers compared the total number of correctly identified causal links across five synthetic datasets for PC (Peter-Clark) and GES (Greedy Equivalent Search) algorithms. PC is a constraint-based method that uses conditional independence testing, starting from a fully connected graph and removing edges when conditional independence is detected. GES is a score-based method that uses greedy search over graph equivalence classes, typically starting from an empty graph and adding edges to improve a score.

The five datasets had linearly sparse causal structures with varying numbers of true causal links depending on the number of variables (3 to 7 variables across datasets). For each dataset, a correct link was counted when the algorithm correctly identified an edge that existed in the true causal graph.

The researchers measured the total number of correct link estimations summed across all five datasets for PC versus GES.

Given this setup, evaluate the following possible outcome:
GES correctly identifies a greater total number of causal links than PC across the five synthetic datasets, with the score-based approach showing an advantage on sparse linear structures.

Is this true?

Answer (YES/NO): YES